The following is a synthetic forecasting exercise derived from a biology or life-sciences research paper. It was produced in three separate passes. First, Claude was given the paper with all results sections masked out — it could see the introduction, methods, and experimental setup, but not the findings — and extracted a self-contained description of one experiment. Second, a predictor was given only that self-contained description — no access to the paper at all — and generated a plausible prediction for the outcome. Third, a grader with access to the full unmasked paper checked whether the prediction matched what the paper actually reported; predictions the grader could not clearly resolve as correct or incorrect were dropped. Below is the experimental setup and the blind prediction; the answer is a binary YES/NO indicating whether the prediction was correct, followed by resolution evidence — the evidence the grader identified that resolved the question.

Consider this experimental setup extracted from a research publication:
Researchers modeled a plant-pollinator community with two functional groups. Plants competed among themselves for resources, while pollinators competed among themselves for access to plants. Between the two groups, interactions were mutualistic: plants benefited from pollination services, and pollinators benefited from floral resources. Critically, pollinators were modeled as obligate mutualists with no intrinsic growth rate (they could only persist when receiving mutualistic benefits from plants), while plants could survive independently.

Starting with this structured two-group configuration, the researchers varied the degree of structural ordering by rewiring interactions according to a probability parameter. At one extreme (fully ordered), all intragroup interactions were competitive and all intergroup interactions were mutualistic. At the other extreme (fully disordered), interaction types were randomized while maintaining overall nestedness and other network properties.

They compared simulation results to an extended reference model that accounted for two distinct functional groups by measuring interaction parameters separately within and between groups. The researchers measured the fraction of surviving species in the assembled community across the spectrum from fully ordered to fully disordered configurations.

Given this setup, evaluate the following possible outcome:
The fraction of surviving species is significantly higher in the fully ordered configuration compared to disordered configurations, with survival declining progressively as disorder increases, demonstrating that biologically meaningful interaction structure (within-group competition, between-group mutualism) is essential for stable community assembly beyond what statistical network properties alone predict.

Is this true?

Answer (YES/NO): NO